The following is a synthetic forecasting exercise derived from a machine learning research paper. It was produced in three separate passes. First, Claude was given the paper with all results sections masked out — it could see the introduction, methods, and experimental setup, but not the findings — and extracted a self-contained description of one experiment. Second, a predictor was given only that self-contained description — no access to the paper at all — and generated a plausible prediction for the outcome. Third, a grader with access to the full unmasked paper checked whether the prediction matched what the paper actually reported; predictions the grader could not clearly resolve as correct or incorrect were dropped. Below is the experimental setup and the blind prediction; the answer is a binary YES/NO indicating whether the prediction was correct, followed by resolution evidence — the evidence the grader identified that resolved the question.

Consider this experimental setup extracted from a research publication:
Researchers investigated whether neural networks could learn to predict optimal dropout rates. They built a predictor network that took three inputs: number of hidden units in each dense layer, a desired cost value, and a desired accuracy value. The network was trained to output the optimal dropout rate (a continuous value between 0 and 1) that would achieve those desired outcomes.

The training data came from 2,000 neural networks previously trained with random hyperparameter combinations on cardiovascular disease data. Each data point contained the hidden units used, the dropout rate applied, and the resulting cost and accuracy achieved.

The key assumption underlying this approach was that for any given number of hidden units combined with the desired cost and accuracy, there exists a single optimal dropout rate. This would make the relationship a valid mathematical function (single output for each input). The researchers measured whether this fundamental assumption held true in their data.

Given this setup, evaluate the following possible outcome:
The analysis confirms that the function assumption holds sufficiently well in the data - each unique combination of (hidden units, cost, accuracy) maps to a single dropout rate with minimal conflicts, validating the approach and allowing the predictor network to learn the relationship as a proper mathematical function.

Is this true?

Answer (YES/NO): NO